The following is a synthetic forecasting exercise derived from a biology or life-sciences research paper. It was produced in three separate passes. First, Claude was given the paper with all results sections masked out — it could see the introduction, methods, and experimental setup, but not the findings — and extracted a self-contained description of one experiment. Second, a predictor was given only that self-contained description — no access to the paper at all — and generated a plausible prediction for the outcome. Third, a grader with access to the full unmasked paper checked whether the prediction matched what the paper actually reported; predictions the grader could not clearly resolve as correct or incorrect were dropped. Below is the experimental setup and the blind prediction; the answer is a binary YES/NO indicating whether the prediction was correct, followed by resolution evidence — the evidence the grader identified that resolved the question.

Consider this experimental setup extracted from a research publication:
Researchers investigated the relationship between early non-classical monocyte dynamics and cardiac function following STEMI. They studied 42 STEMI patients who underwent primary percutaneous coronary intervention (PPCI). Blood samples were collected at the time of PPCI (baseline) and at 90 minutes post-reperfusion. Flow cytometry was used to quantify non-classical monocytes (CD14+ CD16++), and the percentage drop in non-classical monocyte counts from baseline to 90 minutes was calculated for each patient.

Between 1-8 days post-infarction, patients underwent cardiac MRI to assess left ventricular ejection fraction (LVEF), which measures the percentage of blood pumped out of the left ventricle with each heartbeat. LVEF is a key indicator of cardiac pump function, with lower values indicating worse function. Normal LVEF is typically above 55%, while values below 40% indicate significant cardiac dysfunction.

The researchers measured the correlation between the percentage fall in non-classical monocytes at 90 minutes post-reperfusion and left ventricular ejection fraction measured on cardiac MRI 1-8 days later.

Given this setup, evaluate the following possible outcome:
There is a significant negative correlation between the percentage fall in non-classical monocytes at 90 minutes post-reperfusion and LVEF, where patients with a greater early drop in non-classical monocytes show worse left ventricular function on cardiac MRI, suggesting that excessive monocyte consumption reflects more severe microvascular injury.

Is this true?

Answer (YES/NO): NO